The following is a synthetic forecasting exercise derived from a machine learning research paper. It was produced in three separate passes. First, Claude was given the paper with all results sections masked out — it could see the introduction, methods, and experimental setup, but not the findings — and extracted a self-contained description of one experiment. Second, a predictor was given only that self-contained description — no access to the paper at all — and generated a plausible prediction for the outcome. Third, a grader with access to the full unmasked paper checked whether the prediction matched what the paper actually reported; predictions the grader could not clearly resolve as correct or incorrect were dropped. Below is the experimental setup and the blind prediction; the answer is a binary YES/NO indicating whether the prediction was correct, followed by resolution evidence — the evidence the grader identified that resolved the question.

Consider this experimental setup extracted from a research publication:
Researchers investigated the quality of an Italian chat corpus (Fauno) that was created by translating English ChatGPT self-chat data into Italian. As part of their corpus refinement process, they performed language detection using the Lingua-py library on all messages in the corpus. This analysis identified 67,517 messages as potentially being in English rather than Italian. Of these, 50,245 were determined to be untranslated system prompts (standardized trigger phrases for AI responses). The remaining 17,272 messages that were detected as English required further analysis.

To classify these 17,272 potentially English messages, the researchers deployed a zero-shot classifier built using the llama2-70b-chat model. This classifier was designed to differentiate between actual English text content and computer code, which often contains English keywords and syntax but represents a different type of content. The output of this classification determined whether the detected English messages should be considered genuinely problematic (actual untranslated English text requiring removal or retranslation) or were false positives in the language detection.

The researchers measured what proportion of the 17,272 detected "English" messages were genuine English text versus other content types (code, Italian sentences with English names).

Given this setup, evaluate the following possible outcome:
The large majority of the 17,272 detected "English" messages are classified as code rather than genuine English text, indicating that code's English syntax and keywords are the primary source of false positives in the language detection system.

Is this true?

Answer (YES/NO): YES